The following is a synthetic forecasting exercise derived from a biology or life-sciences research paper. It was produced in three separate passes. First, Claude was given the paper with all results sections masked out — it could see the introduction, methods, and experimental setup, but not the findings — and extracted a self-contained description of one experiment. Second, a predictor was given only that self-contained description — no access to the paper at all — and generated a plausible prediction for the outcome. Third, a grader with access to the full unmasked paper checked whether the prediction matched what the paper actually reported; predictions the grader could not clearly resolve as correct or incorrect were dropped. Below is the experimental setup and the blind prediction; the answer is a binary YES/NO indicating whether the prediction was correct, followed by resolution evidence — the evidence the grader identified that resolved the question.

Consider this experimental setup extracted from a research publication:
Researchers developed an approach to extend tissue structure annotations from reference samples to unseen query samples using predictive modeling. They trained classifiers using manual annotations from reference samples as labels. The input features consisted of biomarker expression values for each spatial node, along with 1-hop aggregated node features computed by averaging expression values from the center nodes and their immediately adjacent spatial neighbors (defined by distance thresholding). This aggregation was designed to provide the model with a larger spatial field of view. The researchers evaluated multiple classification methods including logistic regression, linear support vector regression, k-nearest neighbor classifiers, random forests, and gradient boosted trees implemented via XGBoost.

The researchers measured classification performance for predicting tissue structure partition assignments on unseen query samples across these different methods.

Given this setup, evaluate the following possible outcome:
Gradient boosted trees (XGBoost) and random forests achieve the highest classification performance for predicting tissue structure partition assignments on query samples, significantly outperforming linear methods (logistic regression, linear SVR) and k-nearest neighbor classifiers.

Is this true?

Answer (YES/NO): NO